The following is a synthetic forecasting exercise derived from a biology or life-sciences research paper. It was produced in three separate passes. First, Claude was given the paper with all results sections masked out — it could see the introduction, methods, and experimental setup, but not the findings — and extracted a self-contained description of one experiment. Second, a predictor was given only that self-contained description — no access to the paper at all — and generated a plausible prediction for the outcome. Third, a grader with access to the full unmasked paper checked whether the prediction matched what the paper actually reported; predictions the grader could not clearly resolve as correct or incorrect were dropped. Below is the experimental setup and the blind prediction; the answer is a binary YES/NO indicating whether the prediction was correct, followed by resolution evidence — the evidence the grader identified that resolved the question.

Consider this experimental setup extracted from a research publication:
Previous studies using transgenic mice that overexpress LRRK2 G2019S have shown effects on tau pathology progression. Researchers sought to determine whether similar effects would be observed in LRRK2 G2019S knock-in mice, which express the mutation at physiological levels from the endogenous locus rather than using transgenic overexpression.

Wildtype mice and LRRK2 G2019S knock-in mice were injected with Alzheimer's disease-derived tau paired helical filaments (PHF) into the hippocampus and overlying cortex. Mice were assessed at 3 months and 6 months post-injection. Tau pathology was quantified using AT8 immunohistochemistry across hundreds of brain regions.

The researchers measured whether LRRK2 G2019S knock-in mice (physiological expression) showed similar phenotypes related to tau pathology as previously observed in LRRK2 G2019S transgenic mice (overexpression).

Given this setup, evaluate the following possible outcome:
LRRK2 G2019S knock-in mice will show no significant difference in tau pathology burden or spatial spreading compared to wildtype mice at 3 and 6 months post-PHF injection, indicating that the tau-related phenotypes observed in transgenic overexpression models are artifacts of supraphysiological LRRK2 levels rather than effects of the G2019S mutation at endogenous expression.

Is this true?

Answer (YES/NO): NO